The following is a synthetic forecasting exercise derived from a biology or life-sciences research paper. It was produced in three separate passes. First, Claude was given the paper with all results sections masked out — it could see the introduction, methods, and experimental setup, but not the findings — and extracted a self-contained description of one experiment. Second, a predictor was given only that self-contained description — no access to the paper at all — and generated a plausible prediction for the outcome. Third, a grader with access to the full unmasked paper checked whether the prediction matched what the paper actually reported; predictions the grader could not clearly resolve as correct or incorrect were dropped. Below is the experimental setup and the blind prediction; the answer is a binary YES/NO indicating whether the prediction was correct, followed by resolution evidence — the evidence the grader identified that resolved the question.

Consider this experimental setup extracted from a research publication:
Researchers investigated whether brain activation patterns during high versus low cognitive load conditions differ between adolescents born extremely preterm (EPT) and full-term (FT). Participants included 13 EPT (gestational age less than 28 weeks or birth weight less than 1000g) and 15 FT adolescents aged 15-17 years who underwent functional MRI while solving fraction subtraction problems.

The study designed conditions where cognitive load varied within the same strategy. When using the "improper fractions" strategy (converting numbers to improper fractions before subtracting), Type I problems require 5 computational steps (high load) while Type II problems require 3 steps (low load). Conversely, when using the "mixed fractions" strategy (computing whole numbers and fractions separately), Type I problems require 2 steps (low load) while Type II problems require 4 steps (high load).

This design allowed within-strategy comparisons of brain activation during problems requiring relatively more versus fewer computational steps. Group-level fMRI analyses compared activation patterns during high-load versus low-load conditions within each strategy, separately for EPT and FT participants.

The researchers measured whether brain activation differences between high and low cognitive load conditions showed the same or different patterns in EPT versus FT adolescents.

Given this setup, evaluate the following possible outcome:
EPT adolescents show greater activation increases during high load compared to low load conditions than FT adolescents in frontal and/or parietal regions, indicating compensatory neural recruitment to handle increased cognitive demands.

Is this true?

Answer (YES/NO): NO